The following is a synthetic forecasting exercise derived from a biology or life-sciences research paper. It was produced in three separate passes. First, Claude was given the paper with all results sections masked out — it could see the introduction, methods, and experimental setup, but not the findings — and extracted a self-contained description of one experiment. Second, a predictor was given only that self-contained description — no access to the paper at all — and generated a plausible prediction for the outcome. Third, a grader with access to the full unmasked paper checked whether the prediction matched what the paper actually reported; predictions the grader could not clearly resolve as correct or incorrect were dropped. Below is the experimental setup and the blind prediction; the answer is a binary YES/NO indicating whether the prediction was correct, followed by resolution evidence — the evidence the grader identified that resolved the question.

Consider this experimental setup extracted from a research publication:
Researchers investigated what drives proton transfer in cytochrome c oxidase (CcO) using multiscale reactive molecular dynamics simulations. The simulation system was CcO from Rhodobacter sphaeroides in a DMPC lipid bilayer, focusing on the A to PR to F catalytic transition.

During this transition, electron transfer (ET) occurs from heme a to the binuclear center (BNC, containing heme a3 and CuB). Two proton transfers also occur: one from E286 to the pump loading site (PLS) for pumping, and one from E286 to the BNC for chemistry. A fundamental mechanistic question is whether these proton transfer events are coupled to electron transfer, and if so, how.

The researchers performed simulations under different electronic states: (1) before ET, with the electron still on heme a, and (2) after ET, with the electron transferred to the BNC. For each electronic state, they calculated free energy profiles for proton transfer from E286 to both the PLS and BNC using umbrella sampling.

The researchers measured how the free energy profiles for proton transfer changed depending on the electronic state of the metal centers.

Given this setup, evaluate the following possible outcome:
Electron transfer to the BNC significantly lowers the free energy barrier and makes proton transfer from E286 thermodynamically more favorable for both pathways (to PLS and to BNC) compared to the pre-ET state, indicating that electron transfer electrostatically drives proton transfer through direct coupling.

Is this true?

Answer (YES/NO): YES